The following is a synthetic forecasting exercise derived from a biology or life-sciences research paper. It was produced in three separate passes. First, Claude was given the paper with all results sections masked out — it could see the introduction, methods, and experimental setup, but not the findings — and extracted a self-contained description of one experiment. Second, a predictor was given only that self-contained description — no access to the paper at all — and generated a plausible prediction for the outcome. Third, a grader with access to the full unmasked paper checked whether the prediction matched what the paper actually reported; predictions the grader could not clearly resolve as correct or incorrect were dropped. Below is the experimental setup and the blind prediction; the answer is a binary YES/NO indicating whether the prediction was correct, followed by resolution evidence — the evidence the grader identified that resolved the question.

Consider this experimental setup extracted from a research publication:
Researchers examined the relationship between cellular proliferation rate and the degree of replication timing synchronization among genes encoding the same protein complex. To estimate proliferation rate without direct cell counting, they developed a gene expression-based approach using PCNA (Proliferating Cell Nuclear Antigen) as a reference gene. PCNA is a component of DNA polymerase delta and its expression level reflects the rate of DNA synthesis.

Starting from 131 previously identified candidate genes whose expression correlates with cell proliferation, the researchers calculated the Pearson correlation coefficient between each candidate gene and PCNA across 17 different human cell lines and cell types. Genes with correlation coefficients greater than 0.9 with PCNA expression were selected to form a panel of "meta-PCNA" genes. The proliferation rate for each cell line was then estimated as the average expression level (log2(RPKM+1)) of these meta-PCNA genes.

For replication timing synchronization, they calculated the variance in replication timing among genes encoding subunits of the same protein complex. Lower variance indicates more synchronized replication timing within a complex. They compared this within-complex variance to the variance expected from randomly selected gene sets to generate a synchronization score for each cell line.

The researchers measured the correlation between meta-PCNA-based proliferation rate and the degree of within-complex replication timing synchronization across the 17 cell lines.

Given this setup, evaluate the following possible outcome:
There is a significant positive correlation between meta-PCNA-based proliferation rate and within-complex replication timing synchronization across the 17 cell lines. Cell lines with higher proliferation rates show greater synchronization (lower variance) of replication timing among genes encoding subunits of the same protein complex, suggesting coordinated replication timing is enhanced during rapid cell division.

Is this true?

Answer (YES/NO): YES